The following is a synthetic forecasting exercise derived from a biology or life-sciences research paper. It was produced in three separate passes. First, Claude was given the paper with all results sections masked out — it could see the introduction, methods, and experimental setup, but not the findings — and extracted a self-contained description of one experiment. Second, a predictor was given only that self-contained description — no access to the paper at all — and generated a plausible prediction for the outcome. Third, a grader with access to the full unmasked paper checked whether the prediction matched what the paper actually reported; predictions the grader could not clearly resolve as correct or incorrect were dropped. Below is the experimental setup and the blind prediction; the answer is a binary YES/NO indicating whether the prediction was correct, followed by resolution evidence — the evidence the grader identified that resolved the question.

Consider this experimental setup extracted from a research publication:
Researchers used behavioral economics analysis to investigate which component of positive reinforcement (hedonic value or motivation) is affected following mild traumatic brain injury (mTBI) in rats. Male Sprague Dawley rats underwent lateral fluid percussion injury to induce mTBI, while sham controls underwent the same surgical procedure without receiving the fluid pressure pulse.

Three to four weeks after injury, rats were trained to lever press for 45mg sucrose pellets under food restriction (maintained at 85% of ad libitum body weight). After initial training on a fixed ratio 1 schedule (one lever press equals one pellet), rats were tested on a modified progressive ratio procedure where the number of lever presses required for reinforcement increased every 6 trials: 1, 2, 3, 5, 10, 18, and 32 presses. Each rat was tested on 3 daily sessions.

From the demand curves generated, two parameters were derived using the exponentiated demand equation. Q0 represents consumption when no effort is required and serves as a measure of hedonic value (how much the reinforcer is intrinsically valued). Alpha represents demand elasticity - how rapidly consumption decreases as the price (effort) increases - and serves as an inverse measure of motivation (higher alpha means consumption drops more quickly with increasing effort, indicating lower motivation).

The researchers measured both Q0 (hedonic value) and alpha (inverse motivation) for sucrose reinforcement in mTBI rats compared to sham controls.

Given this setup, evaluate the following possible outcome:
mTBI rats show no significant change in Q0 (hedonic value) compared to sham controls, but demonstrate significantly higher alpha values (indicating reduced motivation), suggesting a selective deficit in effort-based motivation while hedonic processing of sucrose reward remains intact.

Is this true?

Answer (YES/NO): NO